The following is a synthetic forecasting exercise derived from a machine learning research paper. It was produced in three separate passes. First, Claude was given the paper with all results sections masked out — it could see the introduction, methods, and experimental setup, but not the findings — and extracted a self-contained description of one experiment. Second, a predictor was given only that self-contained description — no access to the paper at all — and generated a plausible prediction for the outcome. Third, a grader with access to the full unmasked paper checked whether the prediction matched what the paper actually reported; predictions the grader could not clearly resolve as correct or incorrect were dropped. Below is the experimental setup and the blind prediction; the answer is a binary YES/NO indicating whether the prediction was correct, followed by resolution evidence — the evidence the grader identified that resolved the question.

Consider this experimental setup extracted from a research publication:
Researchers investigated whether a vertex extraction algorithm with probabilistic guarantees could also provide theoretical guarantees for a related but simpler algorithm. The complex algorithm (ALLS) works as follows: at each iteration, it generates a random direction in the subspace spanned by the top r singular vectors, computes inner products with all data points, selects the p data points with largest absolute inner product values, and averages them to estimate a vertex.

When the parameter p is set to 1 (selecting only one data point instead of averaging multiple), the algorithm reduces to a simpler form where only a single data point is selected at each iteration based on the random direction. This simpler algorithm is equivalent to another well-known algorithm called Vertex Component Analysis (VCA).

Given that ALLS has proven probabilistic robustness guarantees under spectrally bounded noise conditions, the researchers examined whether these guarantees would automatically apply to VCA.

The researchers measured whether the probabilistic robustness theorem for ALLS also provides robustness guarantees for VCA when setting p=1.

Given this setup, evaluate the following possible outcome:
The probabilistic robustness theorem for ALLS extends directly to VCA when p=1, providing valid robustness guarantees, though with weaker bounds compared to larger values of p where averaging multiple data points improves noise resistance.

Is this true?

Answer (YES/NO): YES